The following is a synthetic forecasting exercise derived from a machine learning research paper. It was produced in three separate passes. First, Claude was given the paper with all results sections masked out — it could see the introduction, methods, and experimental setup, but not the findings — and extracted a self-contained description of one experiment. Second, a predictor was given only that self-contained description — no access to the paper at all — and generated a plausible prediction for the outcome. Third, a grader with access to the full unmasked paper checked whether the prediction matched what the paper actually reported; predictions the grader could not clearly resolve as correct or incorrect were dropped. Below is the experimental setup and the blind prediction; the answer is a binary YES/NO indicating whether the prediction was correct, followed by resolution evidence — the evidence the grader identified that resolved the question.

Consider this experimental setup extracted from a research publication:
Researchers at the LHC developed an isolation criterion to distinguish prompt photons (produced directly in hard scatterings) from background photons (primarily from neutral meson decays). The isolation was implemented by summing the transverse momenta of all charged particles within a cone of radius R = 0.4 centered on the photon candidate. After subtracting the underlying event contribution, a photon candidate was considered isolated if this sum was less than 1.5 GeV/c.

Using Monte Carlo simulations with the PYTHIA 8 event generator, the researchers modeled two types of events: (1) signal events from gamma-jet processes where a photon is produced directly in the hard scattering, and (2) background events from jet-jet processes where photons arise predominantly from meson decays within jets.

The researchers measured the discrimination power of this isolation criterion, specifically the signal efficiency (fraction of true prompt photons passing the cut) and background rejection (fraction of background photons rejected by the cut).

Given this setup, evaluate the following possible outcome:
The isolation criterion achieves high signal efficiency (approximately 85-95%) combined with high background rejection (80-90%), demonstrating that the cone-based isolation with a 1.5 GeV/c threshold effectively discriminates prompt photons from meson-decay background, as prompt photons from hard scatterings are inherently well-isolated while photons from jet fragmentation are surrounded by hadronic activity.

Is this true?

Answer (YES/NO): NO